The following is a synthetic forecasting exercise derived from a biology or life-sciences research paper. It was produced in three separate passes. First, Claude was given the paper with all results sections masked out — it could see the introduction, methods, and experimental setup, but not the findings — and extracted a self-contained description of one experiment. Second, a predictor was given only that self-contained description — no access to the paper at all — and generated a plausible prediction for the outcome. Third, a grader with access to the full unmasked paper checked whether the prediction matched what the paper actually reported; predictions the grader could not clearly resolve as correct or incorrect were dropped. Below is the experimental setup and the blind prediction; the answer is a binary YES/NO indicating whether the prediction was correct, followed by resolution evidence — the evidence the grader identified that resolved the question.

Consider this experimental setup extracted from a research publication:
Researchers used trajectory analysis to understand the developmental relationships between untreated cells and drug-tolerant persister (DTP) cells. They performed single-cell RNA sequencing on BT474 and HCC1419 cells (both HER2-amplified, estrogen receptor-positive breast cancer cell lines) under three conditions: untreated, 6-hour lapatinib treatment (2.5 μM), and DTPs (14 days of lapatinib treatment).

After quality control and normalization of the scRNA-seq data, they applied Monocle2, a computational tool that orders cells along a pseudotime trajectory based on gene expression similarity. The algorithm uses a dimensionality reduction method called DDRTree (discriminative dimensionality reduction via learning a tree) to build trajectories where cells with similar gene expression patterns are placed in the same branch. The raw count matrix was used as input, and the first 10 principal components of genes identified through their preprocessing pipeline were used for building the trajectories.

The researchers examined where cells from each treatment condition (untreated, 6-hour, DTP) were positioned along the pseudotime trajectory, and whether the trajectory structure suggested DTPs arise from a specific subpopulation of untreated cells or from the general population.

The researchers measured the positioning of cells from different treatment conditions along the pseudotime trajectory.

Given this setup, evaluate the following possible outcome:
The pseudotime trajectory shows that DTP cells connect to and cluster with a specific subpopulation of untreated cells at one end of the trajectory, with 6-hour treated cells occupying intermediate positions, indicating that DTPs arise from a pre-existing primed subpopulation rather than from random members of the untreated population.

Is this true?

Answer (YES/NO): YES